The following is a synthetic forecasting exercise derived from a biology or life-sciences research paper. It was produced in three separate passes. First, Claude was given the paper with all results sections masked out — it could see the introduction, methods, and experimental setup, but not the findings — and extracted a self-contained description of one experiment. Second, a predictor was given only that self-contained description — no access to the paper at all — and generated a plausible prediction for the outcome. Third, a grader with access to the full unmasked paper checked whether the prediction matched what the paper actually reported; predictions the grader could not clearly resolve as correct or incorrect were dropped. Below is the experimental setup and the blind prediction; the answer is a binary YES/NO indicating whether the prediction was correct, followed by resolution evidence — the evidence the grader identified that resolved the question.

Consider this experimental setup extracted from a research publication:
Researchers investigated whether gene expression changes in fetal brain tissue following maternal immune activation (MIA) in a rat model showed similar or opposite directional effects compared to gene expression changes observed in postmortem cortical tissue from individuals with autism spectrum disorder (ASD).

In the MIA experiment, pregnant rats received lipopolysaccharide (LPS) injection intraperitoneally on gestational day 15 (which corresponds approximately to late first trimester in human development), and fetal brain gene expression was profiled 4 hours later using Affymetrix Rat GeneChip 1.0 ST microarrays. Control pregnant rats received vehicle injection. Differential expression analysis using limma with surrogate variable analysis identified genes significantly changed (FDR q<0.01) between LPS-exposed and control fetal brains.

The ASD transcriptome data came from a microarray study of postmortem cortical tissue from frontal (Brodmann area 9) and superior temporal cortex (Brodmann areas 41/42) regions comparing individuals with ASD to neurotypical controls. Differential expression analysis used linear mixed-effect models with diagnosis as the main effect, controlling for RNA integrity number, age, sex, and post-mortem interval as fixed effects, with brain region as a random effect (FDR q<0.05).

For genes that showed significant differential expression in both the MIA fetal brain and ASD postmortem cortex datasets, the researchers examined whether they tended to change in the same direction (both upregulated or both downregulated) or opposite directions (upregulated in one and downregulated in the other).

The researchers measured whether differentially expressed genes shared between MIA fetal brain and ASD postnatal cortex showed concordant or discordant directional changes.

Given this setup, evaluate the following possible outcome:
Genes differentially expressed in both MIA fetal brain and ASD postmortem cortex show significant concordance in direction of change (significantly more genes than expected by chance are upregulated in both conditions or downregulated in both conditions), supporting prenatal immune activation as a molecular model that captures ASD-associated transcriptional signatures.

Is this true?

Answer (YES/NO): YES